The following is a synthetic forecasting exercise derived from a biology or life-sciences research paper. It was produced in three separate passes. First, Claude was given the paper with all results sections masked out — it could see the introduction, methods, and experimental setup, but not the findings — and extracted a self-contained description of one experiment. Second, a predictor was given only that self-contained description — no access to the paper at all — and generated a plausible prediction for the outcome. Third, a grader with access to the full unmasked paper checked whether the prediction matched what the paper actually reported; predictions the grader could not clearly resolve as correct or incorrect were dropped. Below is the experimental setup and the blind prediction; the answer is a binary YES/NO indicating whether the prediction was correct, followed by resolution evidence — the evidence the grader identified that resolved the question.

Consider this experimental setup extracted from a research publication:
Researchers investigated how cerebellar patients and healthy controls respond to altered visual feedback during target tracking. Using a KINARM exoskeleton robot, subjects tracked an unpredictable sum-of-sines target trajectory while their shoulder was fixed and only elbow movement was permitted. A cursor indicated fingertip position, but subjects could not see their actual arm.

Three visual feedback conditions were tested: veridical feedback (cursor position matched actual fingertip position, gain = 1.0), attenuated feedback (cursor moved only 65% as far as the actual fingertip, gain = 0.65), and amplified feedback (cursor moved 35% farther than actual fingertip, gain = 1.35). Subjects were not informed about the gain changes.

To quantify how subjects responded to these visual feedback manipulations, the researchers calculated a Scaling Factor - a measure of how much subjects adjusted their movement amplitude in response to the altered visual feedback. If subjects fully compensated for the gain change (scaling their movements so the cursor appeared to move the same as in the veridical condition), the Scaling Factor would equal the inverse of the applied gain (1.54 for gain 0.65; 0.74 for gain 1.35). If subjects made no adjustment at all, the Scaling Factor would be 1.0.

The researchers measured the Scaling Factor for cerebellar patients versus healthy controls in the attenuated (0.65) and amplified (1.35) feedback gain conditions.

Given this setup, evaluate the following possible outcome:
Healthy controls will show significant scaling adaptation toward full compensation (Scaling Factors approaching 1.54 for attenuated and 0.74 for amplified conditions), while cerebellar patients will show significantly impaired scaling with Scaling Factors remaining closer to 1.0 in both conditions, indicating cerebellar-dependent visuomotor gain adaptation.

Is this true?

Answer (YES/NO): NO